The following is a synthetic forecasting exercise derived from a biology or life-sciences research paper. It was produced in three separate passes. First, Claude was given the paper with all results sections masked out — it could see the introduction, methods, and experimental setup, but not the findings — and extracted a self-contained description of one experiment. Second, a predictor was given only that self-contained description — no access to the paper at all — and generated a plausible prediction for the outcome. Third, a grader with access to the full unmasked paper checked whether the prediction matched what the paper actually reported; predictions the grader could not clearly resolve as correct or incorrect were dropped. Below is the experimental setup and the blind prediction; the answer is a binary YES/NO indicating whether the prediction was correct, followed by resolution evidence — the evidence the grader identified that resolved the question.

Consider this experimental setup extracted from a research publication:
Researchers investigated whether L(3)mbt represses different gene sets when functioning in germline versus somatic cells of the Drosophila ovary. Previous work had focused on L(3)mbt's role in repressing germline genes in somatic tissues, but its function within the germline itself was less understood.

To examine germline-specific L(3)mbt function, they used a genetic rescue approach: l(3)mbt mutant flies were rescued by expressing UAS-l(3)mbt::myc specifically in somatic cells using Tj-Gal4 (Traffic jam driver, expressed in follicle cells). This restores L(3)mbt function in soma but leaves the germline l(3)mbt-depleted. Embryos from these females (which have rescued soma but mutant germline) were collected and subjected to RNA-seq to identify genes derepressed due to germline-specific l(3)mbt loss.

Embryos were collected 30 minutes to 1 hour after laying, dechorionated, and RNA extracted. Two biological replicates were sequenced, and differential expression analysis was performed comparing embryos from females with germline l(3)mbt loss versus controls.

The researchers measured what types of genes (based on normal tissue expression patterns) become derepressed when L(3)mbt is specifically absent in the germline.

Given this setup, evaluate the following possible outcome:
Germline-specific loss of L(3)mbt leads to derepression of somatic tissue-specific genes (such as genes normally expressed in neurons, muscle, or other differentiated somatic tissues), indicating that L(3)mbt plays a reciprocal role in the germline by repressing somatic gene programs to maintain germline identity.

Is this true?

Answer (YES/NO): YES